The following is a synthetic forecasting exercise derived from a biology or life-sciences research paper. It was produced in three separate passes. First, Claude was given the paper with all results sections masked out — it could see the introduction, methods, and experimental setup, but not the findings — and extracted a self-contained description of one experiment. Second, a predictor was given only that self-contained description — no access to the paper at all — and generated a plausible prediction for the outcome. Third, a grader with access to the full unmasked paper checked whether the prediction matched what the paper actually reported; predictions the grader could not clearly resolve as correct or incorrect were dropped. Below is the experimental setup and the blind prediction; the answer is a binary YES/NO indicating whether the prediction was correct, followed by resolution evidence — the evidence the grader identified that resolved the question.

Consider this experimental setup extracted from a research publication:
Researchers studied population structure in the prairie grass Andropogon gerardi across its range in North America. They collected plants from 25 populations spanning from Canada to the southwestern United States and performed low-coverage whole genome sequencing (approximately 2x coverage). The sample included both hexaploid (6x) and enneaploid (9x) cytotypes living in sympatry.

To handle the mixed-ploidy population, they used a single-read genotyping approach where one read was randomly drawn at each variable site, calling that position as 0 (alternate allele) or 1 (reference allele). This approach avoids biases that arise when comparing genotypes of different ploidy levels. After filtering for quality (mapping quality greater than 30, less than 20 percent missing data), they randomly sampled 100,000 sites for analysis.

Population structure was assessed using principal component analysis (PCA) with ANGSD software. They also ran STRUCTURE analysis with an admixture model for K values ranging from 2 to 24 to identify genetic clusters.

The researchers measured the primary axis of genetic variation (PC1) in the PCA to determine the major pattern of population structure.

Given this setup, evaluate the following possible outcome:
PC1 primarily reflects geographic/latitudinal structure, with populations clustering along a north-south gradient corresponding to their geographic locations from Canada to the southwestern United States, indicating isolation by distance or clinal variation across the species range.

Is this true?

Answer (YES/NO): NO